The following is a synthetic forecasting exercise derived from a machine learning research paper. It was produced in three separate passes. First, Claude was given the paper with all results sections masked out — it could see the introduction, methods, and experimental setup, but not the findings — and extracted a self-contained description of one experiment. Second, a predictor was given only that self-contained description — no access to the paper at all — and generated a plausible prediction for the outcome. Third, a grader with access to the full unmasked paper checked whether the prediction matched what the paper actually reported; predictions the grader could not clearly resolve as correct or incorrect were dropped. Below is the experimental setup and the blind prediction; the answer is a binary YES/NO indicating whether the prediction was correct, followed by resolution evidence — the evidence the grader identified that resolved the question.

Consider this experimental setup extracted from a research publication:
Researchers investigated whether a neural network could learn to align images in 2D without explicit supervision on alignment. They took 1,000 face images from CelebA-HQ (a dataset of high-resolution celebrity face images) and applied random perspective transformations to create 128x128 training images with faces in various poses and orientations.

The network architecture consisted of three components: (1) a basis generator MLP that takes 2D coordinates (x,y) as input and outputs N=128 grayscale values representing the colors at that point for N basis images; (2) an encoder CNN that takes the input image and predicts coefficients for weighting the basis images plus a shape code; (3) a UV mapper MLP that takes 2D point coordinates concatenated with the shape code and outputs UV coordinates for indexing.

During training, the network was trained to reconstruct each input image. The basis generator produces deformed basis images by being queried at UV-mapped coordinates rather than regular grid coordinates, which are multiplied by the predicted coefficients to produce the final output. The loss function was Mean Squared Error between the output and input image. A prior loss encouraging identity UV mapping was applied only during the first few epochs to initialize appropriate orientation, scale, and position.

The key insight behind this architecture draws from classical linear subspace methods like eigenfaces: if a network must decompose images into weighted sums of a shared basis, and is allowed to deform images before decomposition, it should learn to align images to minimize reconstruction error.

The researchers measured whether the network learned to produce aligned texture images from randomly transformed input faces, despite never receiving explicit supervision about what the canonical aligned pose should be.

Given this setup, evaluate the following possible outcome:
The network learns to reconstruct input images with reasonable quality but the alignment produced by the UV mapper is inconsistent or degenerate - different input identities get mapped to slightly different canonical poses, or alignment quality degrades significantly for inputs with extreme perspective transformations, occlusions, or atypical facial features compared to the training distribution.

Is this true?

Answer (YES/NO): NO